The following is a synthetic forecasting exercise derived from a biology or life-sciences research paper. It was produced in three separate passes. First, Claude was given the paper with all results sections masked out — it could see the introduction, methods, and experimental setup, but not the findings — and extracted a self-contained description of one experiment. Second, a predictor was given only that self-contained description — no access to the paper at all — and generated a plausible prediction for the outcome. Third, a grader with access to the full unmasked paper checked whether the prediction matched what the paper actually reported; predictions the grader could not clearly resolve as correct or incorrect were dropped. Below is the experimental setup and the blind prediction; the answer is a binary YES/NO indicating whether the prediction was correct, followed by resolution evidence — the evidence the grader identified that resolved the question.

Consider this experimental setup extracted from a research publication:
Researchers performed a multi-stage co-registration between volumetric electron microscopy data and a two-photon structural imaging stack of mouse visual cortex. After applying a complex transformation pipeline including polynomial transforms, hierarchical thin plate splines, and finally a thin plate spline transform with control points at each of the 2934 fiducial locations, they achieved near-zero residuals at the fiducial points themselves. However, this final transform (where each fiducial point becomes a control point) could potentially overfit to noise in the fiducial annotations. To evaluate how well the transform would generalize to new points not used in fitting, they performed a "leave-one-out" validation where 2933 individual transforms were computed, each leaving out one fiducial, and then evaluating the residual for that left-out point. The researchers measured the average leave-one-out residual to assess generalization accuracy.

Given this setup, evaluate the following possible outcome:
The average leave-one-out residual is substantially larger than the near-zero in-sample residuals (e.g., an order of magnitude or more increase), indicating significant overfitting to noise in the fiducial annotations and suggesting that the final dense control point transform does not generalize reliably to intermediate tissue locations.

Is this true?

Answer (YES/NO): NO